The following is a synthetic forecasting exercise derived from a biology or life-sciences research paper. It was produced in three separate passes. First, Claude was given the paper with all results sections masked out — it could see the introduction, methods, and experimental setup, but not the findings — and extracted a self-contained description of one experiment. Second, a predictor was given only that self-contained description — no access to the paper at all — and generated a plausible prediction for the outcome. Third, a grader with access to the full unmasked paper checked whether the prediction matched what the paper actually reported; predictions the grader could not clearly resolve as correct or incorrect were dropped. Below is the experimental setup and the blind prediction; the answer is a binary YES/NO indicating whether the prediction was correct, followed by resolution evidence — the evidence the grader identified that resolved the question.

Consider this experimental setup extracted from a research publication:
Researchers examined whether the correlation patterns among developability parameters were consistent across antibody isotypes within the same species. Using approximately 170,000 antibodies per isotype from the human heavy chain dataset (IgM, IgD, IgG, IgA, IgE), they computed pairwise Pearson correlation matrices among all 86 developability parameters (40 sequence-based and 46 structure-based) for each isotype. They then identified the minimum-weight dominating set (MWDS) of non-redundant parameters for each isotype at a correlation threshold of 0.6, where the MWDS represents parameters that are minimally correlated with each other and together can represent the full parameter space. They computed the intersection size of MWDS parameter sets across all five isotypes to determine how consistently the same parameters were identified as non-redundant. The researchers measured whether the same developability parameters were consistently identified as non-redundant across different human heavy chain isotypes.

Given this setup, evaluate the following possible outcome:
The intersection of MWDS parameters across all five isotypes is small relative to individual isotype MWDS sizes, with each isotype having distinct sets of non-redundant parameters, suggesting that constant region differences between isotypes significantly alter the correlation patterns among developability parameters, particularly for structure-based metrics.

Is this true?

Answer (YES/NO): NO